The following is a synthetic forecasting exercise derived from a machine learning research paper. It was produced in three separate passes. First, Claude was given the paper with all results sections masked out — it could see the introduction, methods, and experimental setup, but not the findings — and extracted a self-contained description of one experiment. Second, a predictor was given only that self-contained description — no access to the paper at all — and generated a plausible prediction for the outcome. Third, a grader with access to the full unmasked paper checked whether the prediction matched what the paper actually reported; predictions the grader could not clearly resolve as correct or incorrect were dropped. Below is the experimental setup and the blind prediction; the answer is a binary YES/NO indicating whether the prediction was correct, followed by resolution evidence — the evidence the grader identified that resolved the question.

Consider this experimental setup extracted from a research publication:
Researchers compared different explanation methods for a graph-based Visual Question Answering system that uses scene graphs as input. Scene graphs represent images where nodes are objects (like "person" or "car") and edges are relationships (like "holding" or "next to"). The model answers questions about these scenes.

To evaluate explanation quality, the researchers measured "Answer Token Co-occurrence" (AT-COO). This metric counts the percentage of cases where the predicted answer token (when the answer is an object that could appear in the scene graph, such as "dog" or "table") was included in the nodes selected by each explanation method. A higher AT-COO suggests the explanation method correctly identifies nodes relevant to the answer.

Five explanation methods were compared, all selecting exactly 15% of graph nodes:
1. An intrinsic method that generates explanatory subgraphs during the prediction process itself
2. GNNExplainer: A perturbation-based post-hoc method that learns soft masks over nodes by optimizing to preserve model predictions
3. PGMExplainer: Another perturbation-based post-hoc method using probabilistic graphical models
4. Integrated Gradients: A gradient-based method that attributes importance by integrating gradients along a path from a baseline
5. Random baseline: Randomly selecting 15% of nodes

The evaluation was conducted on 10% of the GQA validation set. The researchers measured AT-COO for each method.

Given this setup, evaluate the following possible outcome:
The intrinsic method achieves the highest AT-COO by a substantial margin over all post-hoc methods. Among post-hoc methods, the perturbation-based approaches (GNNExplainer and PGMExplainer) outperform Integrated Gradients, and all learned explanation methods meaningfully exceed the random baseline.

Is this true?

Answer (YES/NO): NO